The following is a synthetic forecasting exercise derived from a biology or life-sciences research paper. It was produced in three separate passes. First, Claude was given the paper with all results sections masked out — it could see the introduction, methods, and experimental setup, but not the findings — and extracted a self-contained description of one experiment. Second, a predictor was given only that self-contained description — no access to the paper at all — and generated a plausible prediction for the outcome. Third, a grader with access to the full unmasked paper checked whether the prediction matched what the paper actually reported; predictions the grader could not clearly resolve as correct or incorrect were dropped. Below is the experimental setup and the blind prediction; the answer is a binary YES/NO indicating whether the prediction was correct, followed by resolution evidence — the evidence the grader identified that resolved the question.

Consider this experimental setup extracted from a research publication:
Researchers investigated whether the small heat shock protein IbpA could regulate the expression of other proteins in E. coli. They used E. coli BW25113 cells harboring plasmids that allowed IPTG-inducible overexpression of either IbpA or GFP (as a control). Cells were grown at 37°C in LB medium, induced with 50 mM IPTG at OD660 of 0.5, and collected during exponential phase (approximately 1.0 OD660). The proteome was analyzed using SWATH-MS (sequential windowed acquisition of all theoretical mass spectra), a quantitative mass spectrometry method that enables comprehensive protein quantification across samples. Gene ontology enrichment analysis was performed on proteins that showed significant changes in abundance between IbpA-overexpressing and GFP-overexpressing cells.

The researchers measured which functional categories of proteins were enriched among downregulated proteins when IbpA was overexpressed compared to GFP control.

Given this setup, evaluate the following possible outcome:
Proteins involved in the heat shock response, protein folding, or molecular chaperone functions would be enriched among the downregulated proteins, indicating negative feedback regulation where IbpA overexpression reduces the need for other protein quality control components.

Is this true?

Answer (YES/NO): YES